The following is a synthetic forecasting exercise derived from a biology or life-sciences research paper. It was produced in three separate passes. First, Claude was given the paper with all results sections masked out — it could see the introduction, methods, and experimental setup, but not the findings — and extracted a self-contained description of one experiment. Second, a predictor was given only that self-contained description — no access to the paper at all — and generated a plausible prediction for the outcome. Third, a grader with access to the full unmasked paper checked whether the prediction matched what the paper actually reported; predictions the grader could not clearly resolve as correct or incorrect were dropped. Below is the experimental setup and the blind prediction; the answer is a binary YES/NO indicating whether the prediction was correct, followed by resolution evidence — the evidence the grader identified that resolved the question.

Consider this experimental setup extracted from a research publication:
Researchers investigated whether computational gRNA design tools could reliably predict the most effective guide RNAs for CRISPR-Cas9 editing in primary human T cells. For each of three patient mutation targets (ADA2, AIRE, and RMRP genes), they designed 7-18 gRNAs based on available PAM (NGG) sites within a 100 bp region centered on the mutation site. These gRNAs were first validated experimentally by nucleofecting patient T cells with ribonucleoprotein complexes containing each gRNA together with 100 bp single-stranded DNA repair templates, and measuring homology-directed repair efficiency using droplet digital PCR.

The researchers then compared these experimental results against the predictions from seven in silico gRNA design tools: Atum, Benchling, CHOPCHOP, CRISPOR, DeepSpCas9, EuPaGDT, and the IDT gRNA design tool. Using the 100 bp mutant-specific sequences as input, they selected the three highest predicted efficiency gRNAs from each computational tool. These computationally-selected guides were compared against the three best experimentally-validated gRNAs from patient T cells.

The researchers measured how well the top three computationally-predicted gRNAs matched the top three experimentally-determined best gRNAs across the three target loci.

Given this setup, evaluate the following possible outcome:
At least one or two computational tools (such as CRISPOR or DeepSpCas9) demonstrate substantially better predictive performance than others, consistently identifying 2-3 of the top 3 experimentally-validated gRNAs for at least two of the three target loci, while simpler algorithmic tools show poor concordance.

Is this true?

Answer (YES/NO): NO